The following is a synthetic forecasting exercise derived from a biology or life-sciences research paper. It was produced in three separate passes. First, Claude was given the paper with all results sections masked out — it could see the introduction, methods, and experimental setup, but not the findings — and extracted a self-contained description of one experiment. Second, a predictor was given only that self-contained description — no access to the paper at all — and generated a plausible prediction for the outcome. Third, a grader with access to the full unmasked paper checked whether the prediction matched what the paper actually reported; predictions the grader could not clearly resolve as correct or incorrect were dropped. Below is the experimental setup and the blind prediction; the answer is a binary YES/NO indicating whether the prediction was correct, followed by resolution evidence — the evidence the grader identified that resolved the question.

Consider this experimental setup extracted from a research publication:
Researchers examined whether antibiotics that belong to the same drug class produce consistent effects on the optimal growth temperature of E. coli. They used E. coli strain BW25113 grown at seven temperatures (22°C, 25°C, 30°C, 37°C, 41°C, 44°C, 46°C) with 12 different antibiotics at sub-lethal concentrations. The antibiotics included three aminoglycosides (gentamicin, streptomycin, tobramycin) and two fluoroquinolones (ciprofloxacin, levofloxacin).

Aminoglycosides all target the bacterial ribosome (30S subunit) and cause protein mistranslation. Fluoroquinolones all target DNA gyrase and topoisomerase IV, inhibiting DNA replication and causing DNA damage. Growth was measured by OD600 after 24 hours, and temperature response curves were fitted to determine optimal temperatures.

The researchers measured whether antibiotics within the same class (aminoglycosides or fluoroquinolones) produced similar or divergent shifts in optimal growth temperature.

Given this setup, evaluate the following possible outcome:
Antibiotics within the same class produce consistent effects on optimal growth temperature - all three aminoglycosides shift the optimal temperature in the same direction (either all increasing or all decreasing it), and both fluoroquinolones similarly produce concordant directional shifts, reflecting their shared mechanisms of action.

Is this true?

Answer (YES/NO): NO